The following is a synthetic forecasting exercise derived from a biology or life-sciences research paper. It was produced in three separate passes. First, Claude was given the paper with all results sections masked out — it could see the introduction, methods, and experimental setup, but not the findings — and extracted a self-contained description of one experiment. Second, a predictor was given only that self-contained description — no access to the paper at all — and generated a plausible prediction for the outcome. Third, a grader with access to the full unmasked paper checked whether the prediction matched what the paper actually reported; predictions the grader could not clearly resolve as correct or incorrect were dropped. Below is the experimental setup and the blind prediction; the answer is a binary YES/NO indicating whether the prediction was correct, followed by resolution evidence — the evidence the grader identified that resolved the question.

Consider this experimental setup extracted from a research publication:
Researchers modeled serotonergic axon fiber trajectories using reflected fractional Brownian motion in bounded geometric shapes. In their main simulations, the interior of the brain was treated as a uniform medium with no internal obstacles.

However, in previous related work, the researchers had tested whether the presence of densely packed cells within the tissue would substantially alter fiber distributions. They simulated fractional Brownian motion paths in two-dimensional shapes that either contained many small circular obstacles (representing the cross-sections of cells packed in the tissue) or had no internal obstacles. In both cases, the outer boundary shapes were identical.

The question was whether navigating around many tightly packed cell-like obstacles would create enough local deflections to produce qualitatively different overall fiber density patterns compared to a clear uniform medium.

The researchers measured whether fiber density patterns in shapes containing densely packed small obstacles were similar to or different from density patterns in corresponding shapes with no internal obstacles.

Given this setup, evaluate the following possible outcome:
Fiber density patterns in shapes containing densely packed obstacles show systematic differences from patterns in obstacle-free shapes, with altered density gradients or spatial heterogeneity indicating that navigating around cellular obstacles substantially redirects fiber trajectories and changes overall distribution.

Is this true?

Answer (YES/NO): NO